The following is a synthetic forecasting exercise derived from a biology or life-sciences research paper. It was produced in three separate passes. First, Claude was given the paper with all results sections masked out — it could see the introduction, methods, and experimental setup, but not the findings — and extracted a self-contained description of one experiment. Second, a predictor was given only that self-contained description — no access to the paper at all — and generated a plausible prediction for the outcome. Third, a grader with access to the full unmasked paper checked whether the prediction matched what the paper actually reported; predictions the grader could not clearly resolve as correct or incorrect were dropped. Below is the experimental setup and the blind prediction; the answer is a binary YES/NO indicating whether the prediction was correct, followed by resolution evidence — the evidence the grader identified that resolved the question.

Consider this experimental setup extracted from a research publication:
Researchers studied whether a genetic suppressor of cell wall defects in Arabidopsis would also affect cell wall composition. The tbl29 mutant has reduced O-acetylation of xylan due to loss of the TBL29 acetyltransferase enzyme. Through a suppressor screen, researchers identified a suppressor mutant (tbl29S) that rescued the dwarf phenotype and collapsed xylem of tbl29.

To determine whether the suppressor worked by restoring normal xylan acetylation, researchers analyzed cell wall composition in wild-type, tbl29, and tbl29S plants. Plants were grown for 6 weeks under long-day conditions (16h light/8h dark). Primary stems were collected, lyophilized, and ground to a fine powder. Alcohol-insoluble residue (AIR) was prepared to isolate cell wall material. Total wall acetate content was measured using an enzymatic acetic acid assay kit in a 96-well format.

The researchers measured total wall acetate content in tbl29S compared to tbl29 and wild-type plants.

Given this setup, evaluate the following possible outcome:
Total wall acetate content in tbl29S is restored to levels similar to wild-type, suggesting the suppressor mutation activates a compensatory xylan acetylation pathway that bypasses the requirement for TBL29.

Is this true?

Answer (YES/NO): NO